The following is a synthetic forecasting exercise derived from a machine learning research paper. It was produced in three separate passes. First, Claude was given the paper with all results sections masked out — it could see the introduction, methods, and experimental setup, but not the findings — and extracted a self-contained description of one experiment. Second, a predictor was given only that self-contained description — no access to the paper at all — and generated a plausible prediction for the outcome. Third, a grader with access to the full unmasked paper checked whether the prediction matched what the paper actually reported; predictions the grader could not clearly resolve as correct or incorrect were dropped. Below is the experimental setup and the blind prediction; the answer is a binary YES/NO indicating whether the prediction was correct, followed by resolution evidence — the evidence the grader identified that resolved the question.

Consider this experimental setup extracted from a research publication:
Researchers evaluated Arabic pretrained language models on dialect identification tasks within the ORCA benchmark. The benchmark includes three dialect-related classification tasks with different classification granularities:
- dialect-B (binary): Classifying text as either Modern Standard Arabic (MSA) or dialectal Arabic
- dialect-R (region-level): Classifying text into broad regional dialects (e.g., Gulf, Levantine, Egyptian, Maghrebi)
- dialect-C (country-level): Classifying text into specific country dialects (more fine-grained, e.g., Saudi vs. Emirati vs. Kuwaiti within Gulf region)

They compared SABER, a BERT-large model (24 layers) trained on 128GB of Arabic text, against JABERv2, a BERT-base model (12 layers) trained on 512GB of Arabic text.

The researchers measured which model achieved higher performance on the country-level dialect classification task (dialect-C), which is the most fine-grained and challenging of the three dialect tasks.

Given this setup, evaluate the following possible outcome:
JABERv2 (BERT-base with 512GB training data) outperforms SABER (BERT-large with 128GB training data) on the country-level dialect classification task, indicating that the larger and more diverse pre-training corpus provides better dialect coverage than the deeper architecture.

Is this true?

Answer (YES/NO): NO